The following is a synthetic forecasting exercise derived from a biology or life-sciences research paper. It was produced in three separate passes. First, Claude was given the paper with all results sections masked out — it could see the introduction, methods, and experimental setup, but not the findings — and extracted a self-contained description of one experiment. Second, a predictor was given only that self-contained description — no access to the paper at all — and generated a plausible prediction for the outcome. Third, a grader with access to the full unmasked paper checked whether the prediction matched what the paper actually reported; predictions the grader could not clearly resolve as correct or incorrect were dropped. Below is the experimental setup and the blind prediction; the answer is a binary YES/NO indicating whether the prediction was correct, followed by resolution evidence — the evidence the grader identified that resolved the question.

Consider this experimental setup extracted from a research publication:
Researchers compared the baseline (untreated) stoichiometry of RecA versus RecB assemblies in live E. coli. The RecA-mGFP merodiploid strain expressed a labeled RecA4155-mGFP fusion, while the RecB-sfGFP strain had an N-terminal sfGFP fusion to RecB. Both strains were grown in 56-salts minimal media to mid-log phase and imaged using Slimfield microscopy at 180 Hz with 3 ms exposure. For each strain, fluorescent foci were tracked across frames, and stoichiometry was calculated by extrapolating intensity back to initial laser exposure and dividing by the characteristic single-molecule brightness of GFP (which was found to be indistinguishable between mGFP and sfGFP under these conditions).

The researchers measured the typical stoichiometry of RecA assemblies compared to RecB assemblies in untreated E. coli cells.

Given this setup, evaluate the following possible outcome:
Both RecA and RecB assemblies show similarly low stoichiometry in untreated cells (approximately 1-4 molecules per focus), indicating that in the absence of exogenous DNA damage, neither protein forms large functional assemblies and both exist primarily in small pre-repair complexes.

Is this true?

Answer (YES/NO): NO